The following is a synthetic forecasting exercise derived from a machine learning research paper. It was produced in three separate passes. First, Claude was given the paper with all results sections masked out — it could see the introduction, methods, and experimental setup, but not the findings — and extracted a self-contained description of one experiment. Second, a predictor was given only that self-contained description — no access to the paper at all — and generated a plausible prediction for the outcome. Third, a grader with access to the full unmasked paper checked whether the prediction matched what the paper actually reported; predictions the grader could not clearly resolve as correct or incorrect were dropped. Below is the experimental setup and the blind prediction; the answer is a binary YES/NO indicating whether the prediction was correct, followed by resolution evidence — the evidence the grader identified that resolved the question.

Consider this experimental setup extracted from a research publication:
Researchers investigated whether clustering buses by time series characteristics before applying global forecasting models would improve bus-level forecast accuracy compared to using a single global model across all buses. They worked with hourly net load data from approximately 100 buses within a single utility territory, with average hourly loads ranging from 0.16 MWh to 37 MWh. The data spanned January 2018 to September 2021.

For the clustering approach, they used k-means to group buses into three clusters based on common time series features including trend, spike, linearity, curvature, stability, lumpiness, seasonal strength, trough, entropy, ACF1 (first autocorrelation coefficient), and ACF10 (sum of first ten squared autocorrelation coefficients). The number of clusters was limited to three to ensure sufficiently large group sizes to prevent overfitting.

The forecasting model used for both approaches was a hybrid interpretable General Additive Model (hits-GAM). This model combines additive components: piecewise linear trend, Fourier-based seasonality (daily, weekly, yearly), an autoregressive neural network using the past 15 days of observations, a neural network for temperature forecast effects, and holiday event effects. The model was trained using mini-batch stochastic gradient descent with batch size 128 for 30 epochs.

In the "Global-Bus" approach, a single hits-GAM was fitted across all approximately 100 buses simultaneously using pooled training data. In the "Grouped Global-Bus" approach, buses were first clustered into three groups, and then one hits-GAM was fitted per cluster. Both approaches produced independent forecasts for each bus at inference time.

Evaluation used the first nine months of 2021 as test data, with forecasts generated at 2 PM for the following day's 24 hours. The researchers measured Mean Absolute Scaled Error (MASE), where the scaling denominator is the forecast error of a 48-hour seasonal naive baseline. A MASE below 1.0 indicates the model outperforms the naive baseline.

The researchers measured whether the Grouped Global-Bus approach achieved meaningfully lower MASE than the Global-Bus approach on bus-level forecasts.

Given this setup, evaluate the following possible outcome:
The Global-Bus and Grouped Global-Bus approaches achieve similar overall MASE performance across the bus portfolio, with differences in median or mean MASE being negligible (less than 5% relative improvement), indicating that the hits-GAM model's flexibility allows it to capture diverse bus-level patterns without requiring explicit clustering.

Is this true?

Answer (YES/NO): NO